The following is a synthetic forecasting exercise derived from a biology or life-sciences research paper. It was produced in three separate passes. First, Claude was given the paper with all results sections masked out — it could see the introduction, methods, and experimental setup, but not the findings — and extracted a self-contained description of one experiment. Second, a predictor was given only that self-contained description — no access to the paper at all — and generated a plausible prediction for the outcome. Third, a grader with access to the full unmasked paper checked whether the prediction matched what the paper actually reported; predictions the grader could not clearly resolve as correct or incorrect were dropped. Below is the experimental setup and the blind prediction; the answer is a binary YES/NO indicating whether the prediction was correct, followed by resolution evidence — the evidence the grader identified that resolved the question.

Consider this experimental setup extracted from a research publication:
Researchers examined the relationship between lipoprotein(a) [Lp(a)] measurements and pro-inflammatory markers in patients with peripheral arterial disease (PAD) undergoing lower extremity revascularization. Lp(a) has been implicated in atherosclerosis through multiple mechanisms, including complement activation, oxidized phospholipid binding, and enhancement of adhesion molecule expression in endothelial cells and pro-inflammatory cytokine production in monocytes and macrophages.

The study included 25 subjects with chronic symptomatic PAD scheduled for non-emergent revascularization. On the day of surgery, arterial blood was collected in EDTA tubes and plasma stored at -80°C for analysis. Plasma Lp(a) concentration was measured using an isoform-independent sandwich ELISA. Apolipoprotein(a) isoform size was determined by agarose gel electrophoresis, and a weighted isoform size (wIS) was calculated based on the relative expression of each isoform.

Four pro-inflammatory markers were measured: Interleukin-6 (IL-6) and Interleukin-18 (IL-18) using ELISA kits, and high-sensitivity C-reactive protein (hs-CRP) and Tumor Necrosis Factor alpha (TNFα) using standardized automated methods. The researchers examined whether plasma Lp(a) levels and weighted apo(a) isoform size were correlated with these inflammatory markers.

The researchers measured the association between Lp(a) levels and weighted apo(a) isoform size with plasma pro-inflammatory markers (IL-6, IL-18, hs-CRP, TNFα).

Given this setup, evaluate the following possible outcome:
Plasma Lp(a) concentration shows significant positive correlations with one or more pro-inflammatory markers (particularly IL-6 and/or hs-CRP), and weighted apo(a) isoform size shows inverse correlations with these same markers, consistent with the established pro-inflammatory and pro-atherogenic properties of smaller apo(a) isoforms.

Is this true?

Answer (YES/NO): NO